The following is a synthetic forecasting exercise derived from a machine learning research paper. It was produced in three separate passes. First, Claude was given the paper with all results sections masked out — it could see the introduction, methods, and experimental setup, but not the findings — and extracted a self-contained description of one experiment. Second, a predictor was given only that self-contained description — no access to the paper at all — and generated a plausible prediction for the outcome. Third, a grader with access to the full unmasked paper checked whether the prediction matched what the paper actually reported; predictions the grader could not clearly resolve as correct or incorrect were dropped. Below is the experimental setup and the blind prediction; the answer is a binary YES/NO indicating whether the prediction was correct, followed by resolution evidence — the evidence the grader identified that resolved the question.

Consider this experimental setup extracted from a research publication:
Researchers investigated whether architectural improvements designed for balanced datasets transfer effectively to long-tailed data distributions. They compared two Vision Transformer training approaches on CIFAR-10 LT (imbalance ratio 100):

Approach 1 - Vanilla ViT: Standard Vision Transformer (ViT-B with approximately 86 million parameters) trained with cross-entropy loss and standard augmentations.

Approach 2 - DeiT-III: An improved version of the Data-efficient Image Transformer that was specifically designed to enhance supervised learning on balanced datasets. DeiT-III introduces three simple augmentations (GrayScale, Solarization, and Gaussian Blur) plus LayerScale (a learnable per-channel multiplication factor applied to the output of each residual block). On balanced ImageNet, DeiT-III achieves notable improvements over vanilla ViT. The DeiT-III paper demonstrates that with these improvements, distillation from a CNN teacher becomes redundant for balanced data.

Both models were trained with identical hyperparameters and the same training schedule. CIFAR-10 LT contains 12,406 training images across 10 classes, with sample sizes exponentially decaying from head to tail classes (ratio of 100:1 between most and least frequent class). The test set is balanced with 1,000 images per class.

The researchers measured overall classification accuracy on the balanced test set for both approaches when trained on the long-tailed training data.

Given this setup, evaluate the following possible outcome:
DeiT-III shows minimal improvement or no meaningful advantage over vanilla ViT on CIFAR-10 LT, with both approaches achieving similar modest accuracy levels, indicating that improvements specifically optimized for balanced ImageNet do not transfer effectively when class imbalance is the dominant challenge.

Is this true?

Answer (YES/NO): NO